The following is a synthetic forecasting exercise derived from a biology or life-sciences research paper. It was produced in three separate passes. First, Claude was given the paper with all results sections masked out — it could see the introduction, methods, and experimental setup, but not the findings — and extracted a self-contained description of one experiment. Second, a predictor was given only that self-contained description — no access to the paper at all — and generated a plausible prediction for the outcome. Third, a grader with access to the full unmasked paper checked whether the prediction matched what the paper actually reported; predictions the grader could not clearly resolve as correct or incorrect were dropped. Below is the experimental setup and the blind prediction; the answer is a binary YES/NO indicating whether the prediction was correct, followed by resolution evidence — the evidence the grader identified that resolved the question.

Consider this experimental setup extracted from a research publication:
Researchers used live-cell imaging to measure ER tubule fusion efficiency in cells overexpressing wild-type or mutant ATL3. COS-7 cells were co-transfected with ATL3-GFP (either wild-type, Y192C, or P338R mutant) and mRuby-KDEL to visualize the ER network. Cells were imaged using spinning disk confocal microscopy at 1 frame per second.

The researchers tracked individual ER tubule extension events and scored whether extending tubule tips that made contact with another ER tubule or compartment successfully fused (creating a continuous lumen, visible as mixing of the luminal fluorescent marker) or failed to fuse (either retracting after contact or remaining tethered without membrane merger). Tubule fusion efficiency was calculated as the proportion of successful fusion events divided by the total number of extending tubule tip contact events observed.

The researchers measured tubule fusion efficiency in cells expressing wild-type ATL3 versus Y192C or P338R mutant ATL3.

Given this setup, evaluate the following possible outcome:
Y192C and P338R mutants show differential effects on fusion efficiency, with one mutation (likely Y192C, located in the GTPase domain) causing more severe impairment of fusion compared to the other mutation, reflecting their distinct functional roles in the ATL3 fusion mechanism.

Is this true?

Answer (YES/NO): NO